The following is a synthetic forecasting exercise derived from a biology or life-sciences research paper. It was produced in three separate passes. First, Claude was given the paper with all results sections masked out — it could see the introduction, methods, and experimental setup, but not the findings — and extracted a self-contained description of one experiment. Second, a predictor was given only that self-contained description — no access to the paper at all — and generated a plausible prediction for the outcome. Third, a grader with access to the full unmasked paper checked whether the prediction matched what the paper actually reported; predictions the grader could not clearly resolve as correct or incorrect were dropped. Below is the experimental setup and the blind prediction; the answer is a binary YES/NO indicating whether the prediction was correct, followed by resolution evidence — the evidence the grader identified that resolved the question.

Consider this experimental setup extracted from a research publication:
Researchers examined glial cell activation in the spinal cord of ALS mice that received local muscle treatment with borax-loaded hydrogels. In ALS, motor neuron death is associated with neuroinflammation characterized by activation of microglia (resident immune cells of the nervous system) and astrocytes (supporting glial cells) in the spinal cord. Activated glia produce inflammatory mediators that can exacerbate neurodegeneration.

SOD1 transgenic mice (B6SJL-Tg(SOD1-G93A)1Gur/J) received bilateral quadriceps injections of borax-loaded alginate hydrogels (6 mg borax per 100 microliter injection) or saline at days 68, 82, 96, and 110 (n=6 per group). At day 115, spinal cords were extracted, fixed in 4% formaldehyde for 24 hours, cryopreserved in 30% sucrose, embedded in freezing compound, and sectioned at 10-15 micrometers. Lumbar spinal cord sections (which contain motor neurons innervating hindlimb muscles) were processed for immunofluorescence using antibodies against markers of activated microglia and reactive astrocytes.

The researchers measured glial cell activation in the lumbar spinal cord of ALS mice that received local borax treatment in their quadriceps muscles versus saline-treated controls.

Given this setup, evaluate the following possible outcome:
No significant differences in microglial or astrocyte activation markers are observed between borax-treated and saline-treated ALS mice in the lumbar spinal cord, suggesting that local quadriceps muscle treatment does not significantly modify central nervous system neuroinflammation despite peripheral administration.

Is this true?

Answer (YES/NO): NO